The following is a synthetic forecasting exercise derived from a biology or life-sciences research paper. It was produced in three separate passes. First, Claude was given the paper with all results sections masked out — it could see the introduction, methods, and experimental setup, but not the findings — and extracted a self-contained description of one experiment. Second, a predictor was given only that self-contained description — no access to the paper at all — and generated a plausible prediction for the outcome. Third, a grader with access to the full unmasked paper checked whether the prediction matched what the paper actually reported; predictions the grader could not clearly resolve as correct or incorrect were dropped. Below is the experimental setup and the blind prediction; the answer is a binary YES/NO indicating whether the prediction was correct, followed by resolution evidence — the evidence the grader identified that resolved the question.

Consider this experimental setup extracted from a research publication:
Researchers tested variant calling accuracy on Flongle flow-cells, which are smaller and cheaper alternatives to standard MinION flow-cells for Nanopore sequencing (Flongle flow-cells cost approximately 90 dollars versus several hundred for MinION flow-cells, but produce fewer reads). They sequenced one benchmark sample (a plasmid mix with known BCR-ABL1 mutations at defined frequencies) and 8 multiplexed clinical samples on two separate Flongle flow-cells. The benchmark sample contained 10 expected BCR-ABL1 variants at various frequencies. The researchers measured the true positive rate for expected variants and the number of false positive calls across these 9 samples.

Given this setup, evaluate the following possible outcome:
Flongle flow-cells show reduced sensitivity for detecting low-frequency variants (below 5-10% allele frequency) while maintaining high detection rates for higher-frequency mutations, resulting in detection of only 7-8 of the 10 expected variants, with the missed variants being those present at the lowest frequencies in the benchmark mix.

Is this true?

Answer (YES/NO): NO